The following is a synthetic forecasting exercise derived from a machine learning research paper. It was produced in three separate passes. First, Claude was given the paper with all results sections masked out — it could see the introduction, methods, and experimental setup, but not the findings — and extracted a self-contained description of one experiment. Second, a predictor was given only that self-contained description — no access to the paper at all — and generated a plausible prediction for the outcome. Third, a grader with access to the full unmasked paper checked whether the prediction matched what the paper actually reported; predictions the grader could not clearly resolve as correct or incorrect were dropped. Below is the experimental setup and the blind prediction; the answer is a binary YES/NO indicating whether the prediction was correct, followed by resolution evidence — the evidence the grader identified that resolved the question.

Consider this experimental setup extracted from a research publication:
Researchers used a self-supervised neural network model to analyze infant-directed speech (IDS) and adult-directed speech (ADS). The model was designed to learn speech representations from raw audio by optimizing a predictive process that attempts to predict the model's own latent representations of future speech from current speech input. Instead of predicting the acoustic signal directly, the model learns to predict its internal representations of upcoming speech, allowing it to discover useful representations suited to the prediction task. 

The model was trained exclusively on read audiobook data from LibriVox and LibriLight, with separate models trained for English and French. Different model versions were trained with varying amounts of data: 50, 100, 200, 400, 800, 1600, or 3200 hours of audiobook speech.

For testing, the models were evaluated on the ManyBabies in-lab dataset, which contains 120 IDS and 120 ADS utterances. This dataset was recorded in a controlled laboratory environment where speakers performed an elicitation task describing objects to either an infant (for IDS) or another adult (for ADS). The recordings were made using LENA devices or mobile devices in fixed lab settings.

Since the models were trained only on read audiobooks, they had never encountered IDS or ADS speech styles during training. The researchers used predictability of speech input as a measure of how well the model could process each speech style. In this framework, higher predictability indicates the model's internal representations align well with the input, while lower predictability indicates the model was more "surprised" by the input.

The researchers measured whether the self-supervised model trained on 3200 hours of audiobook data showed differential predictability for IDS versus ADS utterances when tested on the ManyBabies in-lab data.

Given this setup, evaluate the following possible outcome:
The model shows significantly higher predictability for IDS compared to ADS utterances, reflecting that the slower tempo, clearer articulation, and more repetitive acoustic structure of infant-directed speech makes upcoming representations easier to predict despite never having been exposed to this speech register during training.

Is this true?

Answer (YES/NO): NO